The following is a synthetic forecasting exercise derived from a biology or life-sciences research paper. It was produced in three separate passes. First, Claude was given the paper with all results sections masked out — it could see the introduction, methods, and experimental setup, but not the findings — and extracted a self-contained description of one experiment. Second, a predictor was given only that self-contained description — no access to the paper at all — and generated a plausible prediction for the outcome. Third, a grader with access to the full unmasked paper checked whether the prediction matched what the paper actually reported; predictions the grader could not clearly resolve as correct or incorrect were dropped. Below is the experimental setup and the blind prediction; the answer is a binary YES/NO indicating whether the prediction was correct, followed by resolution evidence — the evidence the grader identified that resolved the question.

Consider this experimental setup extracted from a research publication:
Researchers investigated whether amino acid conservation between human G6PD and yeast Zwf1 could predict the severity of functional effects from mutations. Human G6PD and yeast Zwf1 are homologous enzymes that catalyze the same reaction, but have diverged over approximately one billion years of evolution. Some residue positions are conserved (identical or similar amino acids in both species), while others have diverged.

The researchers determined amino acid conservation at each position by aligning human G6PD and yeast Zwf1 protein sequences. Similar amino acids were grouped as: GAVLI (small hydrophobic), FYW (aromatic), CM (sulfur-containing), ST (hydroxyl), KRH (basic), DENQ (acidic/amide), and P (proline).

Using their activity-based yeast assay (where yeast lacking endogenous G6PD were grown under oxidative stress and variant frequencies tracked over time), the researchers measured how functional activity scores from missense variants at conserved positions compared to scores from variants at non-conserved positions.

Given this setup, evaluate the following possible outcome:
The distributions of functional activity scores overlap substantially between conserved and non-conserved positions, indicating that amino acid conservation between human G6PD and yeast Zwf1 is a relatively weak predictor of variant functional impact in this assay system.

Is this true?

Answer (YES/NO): NO